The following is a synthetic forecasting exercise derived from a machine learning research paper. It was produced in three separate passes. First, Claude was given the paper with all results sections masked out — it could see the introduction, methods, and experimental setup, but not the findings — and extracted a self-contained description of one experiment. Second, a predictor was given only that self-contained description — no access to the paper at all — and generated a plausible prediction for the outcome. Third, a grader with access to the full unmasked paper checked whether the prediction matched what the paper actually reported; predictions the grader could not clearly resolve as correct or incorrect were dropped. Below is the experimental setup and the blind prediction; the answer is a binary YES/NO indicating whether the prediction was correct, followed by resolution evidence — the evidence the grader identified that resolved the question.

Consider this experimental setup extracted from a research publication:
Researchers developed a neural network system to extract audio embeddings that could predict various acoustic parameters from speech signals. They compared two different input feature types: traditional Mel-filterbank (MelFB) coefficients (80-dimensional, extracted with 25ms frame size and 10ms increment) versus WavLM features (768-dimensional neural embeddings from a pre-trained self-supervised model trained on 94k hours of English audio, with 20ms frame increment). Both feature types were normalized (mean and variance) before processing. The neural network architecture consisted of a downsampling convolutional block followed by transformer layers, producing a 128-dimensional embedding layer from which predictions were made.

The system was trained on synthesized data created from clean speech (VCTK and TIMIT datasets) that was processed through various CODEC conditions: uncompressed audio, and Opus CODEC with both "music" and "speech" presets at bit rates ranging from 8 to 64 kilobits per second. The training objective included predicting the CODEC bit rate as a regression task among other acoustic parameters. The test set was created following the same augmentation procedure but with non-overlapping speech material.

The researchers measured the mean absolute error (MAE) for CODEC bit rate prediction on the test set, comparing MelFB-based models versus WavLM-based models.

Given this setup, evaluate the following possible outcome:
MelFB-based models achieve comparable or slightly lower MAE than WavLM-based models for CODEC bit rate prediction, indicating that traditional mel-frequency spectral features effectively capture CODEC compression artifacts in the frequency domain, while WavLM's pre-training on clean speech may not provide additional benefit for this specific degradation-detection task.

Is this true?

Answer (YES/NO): NO